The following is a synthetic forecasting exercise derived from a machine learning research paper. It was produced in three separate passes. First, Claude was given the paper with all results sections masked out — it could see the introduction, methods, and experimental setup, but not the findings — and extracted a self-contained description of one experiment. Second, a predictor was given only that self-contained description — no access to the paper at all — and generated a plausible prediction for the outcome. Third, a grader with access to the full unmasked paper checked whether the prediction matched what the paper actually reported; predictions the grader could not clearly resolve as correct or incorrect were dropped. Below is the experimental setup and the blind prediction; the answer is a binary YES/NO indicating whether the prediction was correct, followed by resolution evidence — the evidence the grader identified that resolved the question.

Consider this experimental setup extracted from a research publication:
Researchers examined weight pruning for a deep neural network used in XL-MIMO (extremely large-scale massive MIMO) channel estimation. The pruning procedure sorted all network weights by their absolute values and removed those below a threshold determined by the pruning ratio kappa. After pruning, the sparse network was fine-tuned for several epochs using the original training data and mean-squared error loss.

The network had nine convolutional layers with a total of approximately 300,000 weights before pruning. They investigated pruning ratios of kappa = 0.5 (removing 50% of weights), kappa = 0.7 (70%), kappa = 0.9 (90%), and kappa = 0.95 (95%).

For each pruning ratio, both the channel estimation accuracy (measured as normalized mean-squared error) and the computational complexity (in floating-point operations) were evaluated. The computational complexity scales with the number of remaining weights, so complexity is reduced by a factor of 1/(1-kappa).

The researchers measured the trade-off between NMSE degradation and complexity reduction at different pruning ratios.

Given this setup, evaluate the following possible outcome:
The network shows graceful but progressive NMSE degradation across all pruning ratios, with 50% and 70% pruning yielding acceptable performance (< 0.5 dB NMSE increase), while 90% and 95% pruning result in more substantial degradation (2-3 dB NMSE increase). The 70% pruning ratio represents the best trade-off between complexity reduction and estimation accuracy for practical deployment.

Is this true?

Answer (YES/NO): NO